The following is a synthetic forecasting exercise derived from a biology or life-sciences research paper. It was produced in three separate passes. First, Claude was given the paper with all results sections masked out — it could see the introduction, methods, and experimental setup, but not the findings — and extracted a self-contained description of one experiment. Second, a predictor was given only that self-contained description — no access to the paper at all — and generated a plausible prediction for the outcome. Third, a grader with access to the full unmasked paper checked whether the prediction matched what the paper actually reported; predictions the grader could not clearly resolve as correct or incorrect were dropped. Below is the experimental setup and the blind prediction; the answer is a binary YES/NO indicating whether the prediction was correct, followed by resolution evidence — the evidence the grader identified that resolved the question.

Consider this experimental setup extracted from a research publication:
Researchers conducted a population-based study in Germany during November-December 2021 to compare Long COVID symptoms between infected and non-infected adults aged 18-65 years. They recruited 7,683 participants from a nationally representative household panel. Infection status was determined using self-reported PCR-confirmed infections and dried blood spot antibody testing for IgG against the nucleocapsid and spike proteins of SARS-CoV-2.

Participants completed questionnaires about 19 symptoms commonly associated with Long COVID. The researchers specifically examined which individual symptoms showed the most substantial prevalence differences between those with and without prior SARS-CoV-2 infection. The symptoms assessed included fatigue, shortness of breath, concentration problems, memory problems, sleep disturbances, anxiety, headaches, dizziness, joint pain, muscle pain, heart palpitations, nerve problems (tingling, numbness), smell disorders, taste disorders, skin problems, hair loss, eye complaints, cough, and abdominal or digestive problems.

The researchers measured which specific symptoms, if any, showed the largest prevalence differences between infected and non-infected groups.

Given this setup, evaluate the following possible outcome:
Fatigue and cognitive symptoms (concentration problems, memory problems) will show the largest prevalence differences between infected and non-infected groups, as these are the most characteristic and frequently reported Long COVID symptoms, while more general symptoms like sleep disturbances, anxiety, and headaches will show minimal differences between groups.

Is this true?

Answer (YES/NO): NO